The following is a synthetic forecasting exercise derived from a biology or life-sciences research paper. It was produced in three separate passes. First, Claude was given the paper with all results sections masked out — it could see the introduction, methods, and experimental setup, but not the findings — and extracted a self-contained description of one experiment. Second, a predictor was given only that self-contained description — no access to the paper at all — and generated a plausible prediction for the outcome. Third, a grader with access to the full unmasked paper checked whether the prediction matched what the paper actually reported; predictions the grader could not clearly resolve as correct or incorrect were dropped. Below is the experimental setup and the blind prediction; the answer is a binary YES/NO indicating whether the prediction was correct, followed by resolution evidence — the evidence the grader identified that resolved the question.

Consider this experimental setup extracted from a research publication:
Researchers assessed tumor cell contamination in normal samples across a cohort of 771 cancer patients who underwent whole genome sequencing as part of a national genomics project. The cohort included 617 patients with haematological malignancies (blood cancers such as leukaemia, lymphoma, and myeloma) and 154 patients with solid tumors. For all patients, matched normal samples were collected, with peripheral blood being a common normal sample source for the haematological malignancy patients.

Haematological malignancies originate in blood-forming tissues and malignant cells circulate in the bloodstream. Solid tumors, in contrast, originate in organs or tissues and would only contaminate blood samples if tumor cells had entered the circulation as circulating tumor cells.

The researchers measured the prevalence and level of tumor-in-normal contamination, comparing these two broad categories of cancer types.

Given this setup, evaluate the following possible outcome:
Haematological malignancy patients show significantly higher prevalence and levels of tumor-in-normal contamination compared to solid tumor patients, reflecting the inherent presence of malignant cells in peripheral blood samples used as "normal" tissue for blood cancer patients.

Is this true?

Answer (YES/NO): YES